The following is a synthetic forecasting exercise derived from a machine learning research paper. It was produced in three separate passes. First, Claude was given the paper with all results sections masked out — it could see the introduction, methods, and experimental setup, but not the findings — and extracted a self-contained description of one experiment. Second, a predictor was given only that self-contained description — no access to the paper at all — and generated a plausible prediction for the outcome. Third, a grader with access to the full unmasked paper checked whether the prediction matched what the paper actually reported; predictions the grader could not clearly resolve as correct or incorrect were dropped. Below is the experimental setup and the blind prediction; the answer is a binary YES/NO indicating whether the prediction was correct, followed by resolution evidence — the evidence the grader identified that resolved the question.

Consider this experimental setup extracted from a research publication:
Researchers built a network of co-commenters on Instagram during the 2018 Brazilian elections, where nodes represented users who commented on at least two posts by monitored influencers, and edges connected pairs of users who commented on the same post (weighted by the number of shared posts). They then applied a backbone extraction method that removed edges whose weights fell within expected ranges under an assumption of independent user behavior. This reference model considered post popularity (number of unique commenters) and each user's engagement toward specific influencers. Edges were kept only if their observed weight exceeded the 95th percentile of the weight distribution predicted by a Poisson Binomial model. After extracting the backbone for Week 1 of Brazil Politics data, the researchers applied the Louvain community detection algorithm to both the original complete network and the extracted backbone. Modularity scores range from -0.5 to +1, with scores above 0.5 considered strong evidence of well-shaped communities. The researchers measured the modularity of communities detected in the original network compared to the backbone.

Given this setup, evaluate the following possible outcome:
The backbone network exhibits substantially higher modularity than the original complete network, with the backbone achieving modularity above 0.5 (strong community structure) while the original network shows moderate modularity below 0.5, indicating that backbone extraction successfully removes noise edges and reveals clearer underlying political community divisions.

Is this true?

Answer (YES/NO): YES